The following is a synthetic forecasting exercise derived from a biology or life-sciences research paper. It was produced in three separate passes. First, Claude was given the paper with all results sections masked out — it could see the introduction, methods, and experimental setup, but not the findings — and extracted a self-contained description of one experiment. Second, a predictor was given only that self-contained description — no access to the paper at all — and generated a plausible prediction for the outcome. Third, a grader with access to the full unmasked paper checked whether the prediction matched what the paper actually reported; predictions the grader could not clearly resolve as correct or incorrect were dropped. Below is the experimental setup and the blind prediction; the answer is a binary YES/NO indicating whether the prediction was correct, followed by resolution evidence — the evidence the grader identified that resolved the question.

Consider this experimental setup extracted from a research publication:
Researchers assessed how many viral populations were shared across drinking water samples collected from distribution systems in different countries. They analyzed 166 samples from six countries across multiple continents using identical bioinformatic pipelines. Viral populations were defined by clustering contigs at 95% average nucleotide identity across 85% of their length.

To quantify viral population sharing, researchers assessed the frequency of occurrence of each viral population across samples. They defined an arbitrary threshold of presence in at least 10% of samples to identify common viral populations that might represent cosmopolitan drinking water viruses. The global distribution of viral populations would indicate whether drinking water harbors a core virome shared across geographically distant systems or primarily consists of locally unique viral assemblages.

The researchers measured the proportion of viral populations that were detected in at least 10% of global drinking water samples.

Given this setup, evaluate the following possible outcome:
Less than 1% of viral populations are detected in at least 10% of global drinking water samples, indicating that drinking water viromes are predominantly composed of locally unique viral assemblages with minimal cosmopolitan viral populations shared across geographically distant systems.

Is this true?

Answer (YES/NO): YES